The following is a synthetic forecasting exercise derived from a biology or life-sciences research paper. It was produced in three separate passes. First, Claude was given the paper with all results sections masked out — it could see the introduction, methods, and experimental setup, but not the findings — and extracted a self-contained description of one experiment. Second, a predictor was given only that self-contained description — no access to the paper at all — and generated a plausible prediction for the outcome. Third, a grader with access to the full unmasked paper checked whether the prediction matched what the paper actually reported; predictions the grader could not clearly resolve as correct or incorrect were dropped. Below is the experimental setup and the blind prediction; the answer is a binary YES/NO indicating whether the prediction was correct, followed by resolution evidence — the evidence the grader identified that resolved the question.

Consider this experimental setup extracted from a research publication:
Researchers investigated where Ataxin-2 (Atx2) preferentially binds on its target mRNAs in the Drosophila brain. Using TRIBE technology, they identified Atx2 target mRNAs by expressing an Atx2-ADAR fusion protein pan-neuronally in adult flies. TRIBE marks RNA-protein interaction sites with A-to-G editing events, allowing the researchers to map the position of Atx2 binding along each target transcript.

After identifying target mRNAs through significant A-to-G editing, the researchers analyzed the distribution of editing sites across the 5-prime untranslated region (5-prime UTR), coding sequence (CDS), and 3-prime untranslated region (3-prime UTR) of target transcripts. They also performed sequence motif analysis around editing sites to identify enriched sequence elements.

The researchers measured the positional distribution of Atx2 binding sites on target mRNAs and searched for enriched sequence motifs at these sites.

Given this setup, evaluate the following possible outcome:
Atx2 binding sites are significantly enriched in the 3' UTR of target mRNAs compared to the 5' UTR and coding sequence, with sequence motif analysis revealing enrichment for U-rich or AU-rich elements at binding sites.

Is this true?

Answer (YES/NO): YES